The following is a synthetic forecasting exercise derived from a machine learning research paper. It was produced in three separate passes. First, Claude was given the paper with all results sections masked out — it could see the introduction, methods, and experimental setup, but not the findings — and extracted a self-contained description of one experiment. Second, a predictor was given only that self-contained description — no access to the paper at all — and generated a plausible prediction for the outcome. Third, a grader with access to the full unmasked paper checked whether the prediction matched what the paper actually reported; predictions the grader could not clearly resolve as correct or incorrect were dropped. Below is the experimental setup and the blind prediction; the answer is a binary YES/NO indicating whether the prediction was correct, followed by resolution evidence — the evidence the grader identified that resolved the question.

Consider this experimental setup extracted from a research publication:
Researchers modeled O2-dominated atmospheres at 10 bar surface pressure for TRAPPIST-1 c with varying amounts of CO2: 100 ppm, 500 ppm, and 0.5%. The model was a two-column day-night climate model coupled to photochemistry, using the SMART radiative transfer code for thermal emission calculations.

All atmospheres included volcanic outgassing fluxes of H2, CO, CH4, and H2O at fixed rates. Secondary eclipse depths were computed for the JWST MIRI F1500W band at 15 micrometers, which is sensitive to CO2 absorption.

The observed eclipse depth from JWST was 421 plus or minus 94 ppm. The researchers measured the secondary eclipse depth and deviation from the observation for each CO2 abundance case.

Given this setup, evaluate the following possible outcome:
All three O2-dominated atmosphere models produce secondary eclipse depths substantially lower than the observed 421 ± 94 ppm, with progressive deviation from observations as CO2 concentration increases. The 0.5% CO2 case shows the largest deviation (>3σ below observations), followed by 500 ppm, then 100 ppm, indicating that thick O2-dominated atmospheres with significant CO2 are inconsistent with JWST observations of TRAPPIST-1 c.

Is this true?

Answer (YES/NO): NO